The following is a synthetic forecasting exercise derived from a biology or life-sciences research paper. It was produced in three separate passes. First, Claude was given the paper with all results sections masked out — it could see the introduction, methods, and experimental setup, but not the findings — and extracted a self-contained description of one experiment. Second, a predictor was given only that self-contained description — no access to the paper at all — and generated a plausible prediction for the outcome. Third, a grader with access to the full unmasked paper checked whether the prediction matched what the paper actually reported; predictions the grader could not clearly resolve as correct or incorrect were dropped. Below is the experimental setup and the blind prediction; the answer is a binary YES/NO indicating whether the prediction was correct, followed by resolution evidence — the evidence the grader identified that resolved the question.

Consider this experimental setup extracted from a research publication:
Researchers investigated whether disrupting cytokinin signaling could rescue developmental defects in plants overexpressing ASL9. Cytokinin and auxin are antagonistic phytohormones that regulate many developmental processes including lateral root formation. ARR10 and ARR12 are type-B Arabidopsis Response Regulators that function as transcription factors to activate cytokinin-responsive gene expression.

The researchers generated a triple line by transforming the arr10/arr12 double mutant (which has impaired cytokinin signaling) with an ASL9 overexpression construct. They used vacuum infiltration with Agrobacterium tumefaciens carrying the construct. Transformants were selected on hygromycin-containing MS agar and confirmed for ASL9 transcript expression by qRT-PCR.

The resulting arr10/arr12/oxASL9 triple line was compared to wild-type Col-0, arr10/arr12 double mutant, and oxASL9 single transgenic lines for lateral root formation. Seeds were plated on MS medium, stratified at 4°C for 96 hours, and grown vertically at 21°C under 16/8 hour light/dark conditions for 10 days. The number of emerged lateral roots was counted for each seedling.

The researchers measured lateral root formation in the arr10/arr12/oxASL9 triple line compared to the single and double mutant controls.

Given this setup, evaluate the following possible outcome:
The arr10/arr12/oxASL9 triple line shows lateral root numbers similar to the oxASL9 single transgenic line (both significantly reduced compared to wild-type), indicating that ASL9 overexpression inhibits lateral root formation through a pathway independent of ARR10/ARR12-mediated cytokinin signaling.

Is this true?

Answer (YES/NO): NO